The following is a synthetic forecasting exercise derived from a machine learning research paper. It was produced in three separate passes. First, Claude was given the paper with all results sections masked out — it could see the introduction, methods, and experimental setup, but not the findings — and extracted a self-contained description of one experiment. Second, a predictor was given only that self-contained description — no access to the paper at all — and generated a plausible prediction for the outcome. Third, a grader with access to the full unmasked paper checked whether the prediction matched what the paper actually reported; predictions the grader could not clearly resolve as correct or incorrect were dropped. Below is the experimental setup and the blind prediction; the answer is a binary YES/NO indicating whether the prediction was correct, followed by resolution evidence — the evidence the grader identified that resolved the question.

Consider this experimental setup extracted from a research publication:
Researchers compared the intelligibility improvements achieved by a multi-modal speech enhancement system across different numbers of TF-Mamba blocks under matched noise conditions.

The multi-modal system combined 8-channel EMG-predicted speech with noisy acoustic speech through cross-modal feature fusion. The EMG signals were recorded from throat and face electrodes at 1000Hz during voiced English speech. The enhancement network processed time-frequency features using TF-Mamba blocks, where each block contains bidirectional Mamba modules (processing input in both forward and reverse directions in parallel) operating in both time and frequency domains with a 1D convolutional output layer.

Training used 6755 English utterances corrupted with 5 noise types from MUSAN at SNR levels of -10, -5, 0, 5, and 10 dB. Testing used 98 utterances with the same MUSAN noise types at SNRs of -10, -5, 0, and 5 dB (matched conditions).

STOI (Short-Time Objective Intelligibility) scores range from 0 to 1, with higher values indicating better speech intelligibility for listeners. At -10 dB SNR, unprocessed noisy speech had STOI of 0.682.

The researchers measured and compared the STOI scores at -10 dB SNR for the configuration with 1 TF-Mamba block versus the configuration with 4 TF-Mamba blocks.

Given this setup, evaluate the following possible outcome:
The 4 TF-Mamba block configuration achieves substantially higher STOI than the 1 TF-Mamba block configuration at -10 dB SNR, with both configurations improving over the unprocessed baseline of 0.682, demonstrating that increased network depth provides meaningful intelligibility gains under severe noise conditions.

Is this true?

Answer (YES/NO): YES